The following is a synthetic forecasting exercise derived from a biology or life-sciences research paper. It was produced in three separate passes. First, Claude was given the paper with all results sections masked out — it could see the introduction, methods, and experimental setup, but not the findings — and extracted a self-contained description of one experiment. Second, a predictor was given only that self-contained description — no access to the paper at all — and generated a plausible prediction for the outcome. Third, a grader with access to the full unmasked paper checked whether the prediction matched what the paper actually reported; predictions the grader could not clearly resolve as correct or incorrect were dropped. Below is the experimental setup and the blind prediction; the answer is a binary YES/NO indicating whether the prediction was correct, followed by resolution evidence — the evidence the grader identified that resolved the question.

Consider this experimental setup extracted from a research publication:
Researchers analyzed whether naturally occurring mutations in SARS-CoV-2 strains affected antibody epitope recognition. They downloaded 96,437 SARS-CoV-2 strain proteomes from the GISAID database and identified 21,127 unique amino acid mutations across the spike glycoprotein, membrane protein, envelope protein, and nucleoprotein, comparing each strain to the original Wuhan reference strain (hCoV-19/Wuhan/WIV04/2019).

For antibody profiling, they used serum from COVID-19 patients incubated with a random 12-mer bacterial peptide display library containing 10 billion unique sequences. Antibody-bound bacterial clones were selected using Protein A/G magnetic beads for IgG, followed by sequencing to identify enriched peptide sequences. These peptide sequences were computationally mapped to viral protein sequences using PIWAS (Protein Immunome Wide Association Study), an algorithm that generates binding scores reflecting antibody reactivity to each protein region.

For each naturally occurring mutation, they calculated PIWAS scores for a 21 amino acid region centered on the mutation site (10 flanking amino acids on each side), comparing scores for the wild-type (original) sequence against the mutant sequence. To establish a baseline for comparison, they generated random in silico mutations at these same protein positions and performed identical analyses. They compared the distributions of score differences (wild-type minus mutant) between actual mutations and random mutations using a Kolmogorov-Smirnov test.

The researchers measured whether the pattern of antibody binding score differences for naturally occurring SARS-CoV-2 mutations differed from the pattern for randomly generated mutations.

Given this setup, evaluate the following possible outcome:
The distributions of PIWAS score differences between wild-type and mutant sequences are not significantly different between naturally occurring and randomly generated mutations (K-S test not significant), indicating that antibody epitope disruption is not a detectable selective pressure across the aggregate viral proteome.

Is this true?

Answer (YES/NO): NO